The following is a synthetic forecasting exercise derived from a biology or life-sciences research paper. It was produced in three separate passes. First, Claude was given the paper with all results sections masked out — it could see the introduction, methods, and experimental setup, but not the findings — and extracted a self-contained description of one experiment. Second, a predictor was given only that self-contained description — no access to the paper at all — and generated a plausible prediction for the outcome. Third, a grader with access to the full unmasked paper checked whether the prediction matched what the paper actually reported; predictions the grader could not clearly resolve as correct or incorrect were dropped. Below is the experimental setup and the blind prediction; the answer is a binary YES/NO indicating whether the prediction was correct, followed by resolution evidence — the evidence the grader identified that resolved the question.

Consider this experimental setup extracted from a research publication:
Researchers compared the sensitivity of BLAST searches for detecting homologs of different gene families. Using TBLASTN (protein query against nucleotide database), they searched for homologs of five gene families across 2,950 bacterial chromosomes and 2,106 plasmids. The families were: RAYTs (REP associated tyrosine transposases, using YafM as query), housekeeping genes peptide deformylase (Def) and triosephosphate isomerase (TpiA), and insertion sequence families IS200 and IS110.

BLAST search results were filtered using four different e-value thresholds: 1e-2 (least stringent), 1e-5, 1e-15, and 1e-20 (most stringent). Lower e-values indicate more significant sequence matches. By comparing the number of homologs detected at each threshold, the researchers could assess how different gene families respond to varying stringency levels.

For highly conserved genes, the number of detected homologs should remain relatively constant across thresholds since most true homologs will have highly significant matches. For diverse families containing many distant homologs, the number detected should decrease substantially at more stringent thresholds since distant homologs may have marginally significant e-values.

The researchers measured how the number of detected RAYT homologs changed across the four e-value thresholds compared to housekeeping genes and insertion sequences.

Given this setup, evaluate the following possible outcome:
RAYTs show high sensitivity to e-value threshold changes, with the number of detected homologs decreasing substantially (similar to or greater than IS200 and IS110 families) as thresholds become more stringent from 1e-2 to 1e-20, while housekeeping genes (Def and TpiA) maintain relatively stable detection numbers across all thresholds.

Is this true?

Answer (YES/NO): YES